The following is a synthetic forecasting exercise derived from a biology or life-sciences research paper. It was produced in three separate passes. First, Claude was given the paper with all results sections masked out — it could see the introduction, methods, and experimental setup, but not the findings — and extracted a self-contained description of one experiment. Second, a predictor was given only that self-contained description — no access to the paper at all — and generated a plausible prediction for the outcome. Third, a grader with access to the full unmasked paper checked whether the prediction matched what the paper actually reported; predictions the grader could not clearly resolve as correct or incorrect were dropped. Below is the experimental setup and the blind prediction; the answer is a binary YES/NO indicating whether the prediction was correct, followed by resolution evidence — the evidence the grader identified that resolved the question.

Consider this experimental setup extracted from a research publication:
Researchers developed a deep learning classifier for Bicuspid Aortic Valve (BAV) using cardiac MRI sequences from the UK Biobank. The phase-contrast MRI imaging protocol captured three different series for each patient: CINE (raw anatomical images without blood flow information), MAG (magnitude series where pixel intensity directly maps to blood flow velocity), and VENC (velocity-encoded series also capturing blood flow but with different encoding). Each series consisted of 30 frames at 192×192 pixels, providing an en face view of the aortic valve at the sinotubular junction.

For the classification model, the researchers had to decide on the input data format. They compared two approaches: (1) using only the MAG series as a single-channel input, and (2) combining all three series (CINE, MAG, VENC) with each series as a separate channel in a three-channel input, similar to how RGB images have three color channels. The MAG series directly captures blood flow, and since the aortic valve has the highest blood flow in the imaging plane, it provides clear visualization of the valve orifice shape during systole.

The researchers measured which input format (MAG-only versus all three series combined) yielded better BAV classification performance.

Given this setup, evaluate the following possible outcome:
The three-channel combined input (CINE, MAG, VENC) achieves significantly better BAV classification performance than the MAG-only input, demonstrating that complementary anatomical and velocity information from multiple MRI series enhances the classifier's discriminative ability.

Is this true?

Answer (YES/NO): NO